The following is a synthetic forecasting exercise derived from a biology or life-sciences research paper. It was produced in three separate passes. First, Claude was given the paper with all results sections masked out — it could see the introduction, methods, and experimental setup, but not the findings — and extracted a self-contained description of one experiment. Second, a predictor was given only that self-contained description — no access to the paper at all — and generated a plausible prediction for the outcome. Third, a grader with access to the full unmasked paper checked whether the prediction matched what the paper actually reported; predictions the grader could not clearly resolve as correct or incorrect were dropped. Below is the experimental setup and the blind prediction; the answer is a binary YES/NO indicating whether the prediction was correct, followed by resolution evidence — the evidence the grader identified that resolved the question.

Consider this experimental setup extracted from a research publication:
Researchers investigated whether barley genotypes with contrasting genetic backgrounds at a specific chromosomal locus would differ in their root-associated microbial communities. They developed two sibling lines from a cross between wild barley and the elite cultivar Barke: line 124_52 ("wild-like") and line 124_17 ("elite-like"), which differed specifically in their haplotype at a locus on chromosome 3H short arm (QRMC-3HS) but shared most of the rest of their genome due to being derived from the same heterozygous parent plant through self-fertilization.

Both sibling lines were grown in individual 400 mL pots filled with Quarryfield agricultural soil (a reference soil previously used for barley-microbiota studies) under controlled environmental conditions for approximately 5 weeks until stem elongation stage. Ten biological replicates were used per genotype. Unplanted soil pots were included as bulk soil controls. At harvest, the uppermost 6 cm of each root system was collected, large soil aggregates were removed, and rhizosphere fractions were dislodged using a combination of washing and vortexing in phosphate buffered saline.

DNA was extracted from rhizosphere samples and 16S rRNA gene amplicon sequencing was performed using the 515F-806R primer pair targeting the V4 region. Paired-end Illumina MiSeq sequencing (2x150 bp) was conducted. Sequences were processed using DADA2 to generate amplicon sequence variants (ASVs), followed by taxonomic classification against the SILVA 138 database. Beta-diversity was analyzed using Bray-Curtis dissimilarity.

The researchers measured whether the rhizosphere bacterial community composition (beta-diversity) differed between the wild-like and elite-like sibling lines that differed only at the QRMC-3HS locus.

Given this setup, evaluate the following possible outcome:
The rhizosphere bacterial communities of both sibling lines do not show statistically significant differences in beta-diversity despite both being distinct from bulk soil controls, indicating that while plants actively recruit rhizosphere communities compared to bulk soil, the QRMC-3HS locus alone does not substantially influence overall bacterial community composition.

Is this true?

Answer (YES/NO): NO